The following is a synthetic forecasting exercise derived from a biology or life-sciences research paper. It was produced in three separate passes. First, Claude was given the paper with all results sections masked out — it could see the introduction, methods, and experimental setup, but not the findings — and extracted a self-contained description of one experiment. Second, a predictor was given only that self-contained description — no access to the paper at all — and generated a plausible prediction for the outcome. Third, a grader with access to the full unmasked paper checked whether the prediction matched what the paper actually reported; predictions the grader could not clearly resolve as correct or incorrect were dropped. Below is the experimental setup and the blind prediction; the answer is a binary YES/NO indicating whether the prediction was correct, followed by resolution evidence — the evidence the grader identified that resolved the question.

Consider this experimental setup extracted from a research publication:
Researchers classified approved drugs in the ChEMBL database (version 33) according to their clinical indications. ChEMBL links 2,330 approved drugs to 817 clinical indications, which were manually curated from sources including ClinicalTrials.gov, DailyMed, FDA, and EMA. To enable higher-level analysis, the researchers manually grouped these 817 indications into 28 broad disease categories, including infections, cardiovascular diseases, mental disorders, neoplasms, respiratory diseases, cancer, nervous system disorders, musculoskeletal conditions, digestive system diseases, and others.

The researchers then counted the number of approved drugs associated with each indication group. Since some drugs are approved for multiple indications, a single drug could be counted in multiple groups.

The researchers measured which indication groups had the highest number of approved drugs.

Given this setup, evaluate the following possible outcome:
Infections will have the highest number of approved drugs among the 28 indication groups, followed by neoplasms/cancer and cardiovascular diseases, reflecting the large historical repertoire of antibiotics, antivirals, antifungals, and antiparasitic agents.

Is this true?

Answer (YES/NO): NO